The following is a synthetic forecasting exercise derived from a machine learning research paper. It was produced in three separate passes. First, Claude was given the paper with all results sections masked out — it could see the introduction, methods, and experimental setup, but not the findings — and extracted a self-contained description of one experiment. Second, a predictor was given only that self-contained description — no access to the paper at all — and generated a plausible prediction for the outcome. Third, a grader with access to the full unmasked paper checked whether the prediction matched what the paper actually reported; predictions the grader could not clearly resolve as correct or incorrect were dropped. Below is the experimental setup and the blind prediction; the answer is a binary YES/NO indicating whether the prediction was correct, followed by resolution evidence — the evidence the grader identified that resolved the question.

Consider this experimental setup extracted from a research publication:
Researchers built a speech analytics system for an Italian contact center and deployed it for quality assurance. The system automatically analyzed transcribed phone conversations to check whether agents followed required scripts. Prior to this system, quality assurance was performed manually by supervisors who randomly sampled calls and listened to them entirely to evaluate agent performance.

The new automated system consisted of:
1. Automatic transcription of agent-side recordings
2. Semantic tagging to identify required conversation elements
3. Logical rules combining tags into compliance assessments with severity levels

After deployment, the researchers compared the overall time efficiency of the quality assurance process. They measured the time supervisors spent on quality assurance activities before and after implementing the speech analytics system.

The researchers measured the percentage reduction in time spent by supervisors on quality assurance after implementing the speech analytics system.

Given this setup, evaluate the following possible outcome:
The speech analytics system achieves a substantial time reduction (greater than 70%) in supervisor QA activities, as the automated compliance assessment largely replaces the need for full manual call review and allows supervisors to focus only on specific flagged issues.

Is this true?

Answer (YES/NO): NO